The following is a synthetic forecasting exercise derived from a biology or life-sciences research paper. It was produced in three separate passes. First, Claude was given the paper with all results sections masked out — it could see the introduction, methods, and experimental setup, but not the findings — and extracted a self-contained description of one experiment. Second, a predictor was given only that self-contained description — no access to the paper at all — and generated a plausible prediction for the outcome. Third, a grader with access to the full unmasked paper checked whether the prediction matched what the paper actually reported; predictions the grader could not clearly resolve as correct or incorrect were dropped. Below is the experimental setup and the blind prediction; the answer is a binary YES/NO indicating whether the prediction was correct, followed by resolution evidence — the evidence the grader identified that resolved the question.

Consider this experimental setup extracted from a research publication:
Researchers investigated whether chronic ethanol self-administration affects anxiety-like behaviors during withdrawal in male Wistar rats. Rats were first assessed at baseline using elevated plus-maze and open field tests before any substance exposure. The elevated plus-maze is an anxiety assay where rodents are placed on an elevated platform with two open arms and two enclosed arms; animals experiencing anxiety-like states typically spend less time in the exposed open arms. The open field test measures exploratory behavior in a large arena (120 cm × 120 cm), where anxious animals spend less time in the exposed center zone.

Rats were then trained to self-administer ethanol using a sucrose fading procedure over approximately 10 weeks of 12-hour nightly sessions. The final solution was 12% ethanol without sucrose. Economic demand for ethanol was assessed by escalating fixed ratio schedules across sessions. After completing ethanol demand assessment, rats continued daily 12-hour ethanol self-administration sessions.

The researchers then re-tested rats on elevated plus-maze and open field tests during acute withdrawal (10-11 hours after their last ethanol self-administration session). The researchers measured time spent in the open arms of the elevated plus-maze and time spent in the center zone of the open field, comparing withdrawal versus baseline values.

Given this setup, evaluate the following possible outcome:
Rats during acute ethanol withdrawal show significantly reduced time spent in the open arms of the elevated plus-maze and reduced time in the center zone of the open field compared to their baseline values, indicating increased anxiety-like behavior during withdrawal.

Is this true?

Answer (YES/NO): NO